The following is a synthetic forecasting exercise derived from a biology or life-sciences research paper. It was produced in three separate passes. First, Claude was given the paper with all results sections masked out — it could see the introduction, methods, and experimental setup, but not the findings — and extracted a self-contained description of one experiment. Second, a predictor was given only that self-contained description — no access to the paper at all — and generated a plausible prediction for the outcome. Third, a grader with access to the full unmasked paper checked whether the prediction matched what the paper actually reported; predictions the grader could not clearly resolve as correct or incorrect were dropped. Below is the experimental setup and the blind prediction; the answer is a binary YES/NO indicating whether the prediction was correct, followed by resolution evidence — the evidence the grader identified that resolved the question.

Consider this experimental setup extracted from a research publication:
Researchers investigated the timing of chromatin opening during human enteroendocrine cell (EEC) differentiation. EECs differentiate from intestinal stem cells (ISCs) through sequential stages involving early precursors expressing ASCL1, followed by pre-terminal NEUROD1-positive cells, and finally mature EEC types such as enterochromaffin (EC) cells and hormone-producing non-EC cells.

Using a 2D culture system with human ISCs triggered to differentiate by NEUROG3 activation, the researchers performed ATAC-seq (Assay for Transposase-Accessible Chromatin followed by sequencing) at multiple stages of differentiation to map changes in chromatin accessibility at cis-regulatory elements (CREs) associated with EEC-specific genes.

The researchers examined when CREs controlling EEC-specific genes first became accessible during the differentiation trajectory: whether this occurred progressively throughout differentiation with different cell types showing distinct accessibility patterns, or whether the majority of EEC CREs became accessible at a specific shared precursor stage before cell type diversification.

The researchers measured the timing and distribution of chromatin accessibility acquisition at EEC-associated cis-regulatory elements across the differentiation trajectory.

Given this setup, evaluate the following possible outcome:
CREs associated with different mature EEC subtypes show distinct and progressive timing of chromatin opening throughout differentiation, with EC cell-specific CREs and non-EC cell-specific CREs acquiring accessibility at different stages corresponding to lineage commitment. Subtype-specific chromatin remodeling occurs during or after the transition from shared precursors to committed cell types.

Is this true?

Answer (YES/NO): NO